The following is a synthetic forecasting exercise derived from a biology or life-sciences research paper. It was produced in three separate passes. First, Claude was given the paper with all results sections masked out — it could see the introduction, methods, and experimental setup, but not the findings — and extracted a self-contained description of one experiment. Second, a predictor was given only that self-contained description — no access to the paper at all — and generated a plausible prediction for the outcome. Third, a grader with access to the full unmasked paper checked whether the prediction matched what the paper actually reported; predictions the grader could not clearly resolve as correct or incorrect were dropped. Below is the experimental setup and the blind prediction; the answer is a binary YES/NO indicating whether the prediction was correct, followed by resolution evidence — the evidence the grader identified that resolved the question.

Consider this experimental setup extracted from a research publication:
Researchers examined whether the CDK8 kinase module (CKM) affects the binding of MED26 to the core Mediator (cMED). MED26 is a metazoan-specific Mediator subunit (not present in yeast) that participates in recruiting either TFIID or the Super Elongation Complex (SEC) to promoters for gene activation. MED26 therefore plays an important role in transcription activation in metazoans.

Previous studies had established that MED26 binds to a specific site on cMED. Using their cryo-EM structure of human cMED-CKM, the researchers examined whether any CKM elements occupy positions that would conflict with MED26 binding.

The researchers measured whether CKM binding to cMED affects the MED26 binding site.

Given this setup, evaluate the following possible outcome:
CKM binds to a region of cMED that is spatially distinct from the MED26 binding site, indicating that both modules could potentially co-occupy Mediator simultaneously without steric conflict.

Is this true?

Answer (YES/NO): NO